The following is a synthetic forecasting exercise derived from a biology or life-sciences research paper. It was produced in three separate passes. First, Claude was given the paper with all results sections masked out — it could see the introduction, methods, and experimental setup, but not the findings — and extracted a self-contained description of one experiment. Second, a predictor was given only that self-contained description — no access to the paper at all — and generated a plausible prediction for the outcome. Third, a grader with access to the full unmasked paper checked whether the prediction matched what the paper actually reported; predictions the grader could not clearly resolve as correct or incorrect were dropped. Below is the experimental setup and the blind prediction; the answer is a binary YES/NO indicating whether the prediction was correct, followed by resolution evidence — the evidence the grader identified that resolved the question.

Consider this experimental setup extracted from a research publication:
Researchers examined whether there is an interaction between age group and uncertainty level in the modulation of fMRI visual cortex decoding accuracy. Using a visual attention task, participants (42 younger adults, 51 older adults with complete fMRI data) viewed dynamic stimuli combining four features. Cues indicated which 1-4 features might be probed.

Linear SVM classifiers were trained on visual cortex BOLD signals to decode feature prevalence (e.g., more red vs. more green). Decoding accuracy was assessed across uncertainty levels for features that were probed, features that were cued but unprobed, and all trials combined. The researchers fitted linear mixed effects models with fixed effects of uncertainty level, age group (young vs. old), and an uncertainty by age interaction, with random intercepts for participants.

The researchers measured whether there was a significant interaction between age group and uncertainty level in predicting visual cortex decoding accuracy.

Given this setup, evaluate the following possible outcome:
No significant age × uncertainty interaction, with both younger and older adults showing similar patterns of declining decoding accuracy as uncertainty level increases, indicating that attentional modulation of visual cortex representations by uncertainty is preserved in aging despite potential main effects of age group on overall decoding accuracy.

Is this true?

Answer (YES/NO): YES